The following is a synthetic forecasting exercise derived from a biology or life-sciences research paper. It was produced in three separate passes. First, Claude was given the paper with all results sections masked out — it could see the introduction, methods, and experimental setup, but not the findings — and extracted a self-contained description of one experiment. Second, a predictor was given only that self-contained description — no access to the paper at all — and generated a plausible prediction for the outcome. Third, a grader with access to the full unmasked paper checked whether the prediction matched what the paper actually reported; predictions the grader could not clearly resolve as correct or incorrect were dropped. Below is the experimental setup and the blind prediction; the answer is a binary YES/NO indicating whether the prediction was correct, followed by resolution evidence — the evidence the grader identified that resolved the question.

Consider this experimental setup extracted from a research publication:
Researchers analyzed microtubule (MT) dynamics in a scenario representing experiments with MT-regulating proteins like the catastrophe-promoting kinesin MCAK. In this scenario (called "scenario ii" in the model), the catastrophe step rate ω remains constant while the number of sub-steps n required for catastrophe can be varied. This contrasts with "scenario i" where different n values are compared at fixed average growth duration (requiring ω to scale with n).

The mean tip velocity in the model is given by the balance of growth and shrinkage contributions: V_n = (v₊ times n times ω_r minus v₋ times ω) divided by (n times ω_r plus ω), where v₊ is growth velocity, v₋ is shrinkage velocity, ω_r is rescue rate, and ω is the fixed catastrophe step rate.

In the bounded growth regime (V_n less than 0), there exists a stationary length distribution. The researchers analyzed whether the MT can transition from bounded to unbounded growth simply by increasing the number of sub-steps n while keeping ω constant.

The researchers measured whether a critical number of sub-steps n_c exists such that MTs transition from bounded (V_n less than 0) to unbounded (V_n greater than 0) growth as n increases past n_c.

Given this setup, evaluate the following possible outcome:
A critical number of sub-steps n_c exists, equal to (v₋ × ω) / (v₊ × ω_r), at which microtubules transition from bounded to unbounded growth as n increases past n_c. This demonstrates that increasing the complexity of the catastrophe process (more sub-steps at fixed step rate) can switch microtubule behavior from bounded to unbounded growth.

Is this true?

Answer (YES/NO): YES